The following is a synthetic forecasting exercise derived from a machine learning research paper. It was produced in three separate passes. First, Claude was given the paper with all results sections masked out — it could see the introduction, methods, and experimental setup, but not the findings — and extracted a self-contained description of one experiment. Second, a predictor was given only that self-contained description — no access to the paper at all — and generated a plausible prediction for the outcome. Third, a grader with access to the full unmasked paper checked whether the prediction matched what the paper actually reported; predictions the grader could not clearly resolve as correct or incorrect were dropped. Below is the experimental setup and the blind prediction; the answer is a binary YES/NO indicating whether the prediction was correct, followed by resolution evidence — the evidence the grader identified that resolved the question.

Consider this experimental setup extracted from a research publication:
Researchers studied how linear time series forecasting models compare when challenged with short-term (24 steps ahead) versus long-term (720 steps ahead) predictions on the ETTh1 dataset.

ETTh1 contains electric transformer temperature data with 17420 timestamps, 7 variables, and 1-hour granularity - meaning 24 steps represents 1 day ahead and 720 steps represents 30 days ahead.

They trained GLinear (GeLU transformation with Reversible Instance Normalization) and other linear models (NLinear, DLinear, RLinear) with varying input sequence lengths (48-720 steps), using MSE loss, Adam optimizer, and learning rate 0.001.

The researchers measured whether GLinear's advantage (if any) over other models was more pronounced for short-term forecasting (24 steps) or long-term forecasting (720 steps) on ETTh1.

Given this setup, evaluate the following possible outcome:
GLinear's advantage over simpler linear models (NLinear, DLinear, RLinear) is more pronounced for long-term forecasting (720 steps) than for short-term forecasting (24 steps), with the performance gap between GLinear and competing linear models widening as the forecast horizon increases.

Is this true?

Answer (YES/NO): NO